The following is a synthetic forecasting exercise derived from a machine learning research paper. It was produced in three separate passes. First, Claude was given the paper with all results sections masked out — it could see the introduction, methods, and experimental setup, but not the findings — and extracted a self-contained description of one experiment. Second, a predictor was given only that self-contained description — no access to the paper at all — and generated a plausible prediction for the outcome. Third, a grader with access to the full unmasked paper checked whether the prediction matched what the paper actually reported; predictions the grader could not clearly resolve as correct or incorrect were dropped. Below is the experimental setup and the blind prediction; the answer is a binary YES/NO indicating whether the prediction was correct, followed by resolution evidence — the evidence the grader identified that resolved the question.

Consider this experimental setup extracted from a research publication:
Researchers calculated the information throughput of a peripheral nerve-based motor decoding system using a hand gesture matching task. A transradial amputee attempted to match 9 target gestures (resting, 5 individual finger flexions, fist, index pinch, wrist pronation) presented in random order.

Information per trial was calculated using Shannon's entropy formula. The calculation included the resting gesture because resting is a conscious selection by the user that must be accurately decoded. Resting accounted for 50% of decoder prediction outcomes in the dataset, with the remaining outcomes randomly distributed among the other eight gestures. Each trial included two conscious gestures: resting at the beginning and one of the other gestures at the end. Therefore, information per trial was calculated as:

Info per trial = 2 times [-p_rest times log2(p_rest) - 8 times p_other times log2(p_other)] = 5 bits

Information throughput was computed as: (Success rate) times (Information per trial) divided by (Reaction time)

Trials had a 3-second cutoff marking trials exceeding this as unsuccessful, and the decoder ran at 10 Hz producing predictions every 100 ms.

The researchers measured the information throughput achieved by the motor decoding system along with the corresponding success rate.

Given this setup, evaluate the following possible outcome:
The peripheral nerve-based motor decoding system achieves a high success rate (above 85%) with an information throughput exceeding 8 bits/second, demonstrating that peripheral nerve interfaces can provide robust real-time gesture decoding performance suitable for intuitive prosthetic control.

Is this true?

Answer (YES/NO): NO